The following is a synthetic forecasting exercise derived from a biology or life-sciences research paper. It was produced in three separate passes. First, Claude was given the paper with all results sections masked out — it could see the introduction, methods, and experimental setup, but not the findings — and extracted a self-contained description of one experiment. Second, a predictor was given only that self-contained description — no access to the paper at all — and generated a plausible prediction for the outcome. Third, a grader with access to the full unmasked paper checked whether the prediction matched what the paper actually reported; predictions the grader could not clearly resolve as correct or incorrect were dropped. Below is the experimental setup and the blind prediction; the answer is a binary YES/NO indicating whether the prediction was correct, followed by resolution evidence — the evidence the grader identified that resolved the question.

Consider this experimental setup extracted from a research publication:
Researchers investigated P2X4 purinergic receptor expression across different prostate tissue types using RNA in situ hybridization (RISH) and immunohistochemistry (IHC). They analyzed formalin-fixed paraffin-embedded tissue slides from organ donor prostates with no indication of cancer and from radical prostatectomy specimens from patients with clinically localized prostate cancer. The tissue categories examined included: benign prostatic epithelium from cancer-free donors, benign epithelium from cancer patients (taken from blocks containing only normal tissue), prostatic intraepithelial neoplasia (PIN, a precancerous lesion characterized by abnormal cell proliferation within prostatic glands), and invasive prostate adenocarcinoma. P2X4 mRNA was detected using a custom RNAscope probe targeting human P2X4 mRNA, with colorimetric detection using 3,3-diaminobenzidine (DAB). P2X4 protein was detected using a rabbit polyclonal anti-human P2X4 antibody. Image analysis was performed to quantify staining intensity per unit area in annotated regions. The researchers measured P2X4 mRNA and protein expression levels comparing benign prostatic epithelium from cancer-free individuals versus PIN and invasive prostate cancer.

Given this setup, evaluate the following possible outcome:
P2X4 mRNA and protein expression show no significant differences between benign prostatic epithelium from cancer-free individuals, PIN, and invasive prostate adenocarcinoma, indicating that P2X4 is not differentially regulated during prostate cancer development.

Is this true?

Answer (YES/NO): NO